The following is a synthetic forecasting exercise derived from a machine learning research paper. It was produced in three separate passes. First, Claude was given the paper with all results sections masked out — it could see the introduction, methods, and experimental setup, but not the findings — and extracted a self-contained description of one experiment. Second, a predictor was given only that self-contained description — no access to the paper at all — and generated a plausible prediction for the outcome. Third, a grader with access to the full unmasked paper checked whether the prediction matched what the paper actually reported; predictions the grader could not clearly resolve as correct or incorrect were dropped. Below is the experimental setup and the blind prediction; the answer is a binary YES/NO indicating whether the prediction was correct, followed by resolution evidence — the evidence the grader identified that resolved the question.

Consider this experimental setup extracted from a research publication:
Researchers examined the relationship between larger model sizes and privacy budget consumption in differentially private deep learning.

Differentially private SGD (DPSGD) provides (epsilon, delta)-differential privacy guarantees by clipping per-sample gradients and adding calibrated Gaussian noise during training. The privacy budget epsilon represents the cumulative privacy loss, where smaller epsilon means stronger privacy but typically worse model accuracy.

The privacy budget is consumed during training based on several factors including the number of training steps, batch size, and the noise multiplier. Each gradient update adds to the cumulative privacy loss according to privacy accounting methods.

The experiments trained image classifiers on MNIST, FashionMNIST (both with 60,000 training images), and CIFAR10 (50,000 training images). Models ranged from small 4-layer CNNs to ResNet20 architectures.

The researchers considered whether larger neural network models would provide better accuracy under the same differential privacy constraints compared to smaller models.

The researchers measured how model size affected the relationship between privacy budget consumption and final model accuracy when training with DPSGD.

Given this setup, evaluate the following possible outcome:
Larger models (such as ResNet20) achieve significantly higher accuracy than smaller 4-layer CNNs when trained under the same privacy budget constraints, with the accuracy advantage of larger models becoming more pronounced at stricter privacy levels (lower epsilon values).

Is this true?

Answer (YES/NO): NO